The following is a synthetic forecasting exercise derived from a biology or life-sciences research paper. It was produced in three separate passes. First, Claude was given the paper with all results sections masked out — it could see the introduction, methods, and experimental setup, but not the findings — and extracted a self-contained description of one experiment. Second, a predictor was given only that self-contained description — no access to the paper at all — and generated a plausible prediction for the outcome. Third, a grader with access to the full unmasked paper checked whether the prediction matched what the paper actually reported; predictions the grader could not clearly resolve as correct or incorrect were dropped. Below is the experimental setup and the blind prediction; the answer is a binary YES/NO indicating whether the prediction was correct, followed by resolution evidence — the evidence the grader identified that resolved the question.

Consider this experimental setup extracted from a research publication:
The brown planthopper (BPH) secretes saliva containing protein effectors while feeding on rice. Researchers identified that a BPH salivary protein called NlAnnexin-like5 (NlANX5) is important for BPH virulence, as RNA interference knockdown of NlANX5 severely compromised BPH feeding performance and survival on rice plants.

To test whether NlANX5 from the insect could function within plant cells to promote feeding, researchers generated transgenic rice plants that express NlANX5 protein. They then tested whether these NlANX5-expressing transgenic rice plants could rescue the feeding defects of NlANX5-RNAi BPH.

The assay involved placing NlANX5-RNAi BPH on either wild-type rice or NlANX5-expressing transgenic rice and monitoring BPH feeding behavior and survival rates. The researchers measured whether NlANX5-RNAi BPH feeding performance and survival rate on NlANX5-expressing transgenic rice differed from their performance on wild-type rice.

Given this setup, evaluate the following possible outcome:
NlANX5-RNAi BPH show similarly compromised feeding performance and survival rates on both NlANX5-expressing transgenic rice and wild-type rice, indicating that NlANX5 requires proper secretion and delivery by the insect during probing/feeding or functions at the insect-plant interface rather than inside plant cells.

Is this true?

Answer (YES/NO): NO